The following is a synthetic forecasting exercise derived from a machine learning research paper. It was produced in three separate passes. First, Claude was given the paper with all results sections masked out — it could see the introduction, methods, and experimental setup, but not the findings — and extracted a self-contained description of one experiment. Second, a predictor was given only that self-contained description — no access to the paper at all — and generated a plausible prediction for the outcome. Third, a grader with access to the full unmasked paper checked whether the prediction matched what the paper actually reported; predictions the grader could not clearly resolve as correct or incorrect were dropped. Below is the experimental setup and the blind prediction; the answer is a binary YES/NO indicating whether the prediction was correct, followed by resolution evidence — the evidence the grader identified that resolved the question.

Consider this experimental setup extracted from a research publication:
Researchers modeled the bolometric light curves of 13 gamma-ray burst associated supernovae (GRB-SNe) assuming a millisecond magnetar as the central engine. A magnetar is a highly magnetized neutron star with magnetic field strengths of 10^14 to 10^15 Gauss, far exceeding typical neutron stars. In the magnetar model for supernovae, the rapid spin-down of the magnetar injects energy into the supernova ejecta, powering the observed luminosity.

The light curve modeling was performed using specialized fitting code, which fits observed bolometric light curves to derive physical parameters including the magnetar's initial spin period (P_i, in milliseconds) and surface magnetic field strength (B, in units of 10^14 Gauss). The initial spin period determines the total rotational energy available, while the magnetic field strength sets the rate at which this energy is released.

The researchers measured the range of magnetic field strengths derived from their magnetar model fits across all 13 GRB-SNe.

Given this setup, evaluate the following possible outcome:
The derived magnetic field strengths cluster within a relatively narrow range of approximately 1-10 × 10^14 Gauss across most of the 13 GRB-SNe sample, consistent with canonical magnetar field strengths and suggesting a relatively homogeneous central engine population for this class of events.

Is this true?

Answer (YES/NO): NO